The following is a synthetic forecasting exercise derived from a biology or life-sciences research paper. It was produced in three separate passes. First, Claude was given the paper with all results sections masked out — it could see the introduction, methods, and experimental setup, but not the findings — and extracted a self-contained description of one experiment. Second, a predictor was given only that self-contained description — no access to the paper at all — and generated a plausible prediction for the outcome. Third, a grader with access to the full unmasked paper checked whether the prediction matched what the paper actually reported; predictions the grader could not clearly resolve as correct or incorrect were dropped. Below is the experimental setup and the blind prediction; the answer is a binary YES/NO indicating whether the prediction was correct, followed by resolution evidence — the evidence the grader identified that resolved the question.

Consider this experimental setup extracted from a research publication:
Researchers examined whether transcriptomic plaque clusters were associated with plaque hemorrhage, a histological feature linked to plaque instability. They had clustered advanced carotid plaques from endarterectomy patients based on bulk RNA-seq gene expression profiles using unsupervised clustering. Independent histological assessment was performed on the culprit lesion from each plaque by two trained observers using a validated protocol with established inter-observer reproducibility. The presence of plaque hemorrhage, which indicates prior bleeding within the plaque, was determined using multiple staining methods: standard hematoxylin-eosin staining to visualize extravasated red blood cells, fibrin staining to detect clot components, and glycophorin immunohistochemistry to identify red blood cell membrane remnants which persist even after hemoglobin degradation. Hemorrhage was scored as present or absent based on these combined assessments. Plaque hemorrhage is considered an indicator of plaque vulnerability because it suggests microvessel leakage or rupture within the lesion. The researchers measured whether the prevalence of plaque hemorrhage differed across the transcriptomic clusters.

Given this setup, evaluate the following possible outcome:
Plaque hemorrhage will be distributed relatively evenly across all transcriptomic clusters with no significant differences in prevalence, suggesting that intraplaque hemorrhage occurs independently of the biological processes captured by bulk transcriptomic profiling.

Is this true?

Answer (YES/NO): YES